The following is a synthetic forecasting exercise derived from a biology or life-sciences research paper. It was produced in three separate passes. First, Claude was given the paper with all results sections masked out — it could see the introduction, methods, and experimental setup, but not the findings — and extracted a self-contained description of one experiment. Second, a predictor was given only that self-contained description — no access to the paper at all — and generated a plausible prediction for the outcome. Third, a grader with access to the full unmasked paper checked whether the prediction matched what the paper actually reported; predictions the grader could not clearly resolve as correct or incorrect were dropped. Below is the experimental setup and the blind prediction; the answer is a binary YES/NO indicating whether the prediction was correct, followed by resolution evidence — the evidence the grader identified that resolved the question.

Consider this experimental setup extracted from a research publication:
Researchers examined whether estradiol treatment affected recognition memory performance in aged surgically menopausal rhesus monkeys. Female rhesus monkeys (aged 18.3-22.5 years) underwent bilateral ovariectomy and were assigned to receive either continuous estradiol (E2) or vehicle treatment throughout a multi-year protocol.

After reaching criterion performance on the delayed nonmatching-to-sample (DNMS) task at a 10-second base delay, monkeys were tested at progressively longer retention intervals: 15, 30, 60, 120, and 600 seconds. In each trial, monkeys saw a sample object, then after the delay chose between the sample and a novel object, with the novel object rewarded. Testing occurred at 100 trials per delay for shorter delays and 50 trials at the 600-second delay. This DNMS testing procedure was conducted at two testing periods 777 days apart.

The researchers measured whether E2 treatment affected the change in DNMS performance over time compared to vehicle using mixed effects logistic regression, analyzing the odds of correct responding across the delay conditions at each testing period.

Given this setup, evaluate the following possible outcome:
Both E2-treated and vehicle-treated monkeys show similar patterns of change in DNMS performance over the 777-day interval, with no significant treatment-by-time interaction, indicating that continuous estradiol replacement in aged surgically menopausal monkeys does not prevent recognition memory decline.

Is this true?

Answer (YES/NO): YES